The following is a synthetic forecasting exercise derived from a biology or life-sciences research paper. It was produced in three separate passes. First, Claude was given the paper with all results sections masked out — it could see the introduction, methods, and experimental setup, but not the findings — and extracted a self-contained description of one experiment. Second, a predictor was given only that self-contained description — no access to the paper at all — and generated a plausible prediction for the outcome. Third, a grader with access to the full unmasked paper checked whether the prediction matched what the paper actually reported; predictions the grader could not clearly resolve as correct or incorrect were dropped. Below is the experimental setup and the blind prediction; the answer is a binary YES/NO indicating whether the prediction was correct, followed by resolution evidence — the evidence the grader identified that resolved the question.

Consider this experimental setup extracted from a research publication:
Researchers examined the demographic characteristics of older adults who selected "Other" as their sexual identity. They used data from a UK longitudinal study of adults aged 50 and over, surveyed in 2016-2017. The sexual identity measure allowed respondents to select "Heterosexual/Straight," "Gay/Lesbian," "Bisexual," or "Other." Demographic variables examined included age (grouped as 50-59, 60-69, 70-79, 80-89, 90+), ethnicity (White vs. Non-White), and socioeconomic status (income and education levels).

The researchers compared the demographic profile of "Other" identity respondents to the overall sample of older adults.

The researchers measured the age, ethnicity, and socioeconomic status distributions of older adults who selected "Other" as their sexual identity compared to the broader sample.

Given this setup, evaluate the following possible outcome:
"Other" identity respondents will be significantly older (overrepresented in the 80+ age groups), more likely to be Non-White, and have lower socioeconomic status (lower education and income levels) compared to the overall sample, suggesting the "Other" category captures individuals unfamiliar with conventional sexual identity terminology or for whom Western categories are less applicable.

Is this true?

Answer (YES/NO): NO